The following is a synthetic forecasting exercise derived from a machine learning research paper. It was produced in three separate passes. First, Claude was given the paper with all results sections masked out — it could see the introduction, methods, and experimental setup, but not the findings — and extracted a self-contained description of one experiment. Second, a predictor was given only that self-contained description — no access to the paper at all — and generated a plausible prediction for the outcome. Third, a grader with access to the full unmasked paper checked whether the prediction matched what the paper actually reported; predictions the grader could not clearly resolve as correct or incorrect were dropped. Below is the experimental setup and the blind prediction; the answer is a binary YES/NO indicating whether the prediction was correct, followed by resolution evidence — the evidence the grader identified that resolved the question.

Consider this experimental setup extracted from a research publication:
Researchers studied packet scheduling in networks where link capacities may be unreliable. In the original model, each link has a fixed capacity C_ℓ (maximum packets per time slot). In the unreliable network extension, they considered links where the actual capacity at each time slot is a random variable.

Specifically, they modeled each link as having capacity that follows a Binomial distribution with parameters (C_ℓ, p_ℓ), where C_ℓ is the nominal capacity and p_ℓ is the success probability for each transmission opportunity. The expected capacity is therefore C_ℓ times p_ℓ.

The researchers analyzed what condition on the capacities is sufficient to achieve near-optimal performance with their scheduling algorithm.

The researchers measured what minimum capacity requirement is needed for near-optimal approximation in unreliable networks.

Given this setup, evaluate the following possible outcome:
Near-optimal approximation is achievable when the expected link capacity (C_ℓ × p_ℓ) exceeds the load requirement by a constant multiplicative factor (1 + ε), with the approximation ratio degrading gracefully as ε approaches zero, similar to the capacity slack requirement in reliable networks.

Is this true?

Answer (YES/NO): NO